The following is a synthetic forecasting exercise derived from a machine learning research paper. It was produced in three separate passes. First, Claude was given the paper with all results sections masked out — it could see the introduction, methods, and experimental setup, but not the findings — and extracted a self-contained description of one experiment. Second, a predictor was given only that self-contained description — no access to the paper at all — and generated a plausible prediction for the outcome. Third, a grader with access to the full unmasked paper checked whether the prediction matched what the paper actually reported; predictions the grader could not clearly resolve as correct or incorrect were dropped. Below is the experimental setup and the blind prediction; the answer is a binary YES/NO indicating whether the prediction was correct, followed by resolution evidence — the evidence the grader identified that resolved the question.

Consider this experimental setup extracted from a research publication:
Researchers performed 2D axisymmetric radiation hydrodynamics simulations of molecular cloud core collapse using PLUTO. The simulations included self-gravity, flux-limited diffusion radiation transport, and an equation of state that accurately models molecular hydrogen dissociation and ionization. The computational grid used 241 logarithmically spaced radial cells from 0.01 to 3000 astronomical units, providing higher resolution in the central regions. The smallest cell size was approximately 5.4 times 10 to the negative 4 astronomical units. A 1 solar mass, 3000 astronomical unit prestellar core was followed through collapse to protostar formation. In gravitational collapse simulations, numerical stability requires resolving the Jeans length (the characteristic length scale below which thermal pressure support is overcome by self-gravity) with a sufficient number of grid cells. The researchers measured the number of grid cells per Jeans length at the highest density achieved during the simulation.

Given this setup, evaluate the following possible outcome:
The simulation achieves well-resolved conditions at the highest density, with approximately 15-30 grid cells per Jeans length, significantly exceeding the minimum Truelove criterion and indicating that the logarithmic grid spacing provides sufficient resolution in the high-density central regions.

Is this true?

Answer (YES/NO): NO